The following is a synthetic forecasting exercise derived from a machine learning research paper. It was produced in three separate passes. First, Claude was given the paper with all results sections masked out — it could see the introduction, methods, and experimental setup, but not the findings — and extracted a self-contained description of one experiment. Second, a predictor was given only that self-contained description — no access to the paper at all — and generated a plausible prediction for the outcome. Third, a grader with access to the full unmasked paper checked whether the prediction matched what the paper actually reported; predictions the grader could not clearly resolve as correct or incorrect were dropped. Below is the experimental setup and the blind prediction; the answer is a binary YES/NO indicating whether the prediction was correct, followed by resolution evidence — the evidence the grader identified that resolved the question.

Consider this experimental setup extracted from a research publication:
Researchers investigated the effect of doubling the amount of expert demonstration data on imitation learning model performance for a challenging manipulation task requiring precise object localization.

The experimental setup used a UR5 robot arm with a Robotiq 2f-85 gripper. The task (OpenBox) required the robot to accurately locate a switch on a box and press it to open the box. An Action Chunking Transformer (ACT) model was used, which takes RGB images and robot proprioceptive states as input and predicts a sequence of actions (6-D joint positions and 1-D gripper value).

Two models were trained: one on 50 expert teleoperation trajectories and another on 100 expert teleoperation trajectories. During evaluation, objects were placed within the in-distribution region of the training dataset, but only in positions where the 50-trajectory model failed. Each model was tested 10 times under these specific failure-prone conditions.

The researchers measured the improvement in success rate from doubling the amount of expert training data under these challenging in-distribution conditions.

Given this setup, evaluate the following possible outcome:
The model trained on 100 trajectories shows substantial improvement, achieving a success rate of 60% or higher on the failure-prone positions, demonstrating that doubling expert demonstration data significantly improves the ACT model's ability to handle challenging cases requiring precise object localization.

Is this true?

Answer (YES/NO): NO